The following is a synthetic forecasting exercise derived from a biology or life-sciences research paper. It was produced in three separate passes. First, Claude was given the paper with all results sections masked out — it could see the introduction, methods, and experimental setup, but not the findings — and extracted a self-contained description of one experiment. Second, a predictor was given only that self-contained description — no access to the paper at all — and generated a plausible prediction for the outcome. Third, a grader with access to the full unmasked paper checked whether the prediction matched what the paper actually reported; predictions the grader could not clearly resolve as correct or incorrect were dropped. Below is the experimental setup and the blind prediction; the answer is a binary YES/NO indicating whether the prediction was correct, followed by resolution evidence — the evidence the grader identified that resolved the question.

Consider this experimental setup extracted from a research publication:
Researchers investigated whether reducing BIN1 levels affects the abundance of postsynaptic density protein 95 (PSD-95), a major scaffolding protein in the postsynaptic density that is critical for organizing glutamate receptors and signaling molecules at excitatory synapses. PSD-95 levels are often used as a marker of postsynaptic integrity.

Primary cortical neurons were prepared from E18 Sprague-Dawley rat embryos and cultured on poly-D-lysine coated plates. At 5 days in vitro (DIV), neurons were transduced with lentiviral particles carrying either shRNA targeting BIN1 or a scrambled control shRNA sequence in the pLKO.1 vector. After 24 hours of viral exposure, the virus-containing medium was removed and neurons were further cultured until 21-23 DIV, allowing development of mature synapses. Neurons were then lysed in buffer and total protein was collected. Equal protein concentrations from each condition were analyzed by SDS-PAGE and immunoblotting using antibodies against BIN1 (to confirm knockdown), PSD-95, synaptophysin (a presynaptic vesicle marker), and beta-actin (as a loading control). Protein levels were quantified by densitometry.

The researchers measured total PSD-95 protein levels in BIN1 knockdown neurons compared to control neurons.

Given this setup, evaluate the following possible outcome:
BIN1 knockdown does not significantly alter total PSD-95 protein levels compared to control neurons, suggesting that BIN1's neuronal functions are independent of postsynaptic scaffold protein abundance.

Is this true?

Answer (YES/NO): YES